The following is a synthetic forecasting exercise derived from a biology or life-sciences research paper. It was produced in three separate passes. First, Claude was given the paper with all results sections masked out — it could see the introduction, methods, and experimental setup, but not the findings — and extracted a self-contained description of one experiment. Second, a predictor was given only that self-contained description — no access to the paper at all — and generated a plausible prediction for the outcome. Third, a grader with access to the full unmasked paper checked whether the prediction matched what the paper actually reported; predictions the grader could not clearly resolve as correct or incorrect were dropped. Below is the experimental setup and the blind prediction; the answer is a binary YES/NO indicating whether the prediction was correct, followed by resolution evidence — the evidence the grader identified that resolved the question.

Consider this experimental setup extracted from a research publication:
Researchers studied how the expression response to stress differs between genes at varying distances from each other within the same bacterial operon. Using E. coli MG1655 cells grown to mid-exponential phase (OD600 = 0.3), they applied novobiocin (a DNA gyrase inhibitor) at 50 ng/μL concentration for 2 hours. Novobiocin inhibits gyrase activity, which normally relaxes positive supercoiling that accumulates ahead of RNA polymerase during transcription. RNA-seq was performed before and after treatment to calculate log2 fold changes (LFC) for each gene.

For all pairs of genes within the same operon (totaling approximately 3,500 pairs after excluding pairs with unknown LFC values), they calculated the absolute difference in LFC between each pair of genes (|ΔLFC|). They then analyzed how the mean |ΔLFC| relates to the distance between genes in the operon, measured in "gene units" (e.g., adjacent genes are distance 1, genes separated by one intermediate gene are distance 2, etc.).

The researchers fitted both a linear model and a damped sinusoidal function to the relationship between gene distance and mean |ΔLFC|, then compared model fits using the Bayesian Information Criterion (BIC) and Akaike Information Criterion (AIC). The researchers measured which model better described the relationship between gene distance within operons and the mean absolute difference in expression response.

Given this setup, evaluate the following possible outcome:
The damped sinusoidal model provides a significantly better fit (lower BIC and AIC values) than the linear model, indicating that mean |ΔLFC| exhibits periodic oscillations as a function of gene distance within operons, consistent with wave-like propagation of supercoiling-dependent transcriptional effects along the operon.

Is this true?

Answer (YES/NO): YES